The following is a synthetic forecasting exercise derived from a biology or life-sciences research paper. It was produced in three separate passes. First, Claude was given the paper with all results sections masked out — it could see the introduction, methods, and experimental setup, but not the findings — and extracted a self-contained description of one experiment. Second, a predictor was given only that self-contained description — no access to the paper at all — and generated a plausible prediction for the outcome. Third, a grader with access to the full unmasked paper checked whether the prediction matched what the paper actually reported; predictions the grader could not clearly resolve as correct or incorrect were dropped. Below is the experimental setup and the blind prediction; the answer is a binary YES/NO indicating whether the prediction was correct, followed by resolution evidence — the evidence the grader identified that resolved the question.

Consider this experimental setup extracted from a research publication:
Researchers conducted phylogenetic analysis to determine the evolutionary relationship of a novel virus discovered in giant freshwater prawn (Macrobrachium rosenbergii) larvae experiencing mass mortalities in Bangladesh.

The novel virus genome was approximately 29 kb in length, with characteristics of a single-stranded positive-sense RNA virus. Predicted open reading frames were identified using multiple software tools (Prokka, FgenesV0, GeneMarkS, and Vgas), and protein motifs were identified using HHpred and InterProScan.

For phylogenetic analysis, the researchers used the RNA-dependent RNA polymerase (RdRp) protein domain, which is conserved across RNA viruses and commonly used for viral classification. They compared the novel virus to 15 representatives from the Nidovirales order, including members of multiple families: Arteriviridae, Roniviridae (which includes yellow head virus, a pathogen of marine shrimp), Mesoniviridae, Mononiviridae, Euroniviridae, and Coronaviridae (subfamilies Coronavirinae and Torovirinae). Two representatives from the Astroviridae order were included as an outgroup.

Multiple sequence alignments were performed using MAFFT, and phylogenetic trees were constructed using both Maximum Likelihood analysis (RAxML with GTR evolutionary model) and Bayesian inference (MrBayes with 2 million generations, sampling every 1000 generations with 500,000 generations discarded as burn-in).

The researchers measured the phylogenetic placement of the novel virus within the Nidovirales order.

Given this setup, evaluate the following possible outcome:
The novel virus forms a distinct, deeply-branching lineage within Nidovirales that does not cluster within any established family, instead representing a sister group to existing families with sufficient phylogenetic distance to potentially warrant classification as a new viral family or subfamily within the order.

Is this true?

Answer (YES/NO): NO